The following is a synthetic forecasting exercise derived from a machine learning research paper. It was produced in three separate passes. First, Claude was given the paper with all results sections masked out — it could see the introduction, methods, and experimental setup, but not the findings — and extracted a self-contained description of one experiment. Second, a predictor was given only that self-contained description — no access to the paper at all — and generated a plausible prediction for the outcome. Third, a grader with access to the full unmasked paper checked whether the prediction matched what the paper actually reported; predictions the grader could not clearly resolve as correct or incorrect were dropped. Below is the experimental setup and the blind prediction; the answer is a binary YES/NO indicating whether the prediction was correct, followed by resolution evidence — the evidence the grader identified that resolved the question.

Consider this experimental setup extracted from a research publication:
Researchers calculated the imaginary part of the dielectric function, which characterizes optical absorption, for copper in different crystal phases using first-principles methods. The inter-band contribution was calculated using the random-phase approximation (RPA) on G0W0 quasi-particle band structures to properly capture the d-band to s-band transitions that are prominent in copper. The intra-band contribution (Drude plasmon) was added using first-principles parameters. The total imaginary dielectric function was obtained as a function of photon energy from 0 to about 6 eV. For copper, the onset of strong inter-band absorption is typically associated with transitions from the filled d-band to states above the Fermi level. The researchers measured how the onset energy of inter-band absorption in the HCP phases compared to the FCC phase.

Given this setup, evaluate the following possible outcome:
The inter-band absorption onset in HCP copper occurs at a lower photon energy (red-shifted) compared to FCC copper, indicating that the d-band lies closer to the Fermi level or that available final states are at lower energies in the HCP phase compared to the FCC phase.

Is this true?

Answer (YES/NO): NO